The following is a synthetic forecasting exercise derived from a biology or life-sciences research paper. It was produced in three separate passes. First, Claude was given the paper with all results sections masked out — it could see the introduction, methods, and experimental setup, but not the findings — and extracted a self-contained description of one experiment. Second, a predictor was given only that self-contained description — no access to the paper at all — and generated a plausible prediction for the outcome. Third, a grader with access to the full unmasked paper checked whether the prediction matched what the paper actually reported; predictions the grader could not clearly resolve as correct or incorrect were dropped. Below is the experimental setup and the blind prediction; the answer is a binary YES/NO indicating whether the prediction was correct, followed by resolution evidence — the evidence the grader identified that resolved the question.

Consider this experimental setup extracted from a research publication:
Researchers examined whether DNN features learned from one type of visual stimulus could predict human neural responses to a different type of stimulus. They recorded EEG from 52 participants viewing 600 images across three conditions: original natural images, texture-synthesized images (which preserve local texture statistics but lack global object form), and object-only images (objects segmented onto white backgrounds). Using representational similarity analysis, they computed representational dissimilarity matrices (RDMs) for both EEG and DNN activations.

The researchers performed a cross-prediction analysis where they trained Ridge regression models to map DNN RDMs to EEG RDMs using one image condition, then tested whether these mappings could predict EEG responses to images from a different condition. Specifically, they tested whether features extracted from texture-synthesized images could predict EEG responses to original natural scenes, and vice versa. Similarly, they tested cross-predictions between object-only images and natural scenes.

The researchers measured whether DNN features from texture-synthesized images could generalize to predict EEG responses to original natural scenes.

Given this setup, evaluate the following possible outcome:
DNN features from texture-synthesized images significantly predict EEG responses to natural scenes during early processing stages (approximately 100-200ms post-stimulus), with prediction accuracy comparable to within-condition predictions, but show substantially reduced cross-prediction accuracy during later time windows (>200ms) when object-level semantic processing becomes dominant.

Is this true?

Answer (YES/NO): NO